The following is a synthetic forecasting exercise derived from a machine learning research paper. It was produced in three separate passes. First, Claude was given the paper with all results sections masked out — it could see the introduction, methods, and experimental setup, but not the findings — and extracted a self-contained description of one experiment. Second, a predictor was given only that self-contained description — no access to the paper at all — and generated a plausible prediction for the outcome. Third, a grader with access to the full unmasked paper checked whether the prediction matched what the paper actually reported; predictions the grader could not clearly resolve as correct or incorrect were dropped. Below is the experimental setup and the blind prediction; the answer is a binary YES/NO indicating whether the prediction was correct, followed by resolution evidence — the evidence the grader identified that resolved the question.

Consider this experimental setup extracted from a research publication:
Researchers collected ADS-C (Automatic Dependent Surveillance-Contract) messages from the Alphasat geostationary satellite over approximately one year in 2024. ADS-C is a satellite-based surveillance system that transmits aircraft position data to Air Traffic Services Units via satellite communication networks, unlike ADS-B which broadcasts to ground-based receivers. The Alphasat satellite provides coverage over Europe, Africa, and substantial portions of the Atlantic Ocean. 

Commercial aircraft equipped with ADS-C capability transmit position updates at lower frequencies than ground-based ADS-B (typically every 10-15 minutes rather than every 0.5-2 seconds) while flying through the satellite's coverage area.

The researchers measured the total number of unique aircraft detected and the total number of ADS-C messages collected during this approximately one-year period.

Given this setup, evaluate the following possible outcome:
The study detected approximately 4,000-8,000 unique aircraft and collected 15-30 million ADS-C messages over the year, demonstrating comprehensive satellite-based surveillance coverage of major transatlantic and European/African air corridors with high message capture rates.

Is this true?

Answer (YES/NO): NO